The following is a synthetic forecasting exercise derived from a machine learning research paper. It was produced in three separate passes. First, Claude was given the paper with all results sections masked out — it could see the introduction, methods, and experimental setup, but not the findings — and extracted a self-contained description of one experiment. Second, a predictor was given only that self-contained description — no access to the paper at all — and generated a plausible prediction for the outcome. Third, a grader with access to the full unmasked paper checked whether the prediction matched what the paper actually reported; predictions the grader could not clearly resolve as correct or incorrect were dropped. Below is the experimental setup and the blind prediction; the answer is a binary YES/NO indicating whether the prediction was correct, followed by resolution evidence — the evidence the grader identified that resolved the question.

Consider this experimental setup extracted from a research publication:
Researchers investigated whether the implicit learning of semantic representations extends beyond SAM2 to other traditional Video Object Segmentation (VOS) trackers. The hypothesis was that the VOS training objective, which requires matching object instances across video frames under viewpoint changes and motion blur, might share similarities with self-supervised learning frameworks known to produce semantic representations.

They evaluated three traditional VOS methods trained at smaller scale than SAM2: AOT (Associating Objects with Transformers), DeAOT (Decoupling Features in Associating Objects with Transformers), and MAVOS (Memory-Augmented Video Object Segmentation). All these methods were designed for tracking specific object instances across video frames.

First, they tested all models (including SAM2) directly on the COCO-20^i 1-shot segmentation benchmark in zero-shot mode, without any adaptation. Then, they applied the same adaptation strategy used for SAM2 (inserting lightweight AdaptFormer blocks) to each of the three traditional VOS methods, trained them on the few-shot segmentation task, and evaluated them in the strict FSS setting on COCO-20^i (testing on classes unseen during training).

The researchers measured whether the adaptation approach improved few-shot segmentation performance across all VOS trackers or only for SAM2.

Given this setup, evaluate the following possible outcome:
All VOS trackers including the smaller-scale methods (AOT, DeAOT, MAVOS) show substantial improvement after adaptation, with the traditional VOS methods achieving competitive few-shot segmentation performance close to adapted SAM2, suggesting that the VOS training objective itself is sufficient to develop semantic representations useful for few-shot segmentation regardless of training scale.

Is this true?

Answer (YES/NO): NO